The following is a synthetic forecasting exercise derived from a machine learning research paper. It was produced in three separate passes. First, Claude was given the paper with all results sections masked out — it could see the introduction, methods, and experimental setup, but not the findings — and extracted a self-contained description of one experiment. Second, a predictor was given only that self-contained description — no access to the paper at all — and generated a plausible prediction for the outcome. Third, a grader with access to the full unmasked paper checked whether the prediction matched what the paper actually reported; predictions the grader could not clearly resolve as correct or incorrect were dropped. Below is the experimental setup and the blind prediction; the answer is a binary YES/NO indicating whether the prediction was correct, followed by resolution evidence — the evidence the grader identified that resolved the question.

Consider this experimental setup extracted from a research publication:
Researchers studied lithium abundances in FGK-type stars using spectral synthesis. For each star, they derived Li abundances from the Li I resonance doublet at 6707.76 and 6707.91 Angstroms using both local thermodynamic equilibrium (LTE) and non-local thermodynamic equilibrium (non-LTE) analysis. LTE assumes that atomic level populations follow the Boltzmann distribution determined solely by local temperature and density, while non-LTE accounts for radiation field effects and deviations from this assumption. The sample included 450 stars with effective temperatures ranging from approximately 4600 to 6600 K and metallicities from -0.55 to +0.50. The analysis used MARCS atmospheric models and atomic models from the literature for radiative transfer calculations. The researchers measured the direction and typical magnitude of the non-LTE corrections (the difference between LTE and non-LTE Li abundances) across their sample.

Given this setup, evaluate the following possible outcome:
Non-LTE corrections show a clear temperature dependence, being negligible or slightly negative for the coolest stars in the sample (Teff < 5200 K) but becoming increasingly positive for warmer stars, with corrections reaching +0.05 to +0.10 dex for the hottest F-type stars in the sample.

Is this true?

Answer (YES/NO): NO